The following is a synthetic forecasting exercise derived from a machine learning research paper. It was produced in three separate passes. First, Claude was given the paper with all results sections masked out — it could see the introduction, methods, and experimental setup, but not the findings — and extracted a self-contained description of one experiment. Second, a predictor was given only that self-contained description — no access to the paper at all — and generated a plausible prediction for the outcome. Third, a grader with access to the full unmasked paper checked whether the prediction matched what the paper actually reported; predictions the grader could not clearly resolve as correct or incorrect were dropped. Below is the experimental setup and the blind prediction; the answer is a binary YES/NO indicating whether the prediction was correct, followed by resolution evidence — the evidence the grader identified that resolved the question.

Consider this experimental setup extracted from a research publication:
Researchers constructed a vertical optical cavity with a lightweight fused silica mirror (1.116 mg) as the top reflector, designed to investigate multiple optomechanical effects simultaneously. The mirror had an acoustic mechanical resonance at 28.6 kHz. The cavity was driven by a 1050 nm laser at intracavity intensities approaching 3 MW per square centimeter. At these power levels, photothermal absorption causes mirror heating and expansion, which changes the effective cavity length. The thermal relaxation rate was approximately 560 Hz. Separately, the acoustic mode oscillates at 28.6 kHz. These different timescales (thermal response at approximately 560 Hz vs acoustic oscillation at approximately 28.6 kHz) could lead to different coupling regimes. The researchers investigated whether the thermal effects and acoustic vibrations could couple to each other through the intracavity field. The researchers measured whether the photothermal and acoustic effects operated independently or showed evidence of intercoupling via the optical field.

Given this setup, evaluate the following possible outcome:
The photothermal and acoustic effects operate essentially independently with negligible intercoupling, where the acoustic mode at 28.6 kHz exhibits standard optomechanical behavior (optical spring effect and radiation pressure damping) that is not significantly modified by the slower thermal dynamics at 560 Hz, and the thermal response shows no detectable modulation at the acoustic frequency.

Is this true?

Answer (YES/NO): NO